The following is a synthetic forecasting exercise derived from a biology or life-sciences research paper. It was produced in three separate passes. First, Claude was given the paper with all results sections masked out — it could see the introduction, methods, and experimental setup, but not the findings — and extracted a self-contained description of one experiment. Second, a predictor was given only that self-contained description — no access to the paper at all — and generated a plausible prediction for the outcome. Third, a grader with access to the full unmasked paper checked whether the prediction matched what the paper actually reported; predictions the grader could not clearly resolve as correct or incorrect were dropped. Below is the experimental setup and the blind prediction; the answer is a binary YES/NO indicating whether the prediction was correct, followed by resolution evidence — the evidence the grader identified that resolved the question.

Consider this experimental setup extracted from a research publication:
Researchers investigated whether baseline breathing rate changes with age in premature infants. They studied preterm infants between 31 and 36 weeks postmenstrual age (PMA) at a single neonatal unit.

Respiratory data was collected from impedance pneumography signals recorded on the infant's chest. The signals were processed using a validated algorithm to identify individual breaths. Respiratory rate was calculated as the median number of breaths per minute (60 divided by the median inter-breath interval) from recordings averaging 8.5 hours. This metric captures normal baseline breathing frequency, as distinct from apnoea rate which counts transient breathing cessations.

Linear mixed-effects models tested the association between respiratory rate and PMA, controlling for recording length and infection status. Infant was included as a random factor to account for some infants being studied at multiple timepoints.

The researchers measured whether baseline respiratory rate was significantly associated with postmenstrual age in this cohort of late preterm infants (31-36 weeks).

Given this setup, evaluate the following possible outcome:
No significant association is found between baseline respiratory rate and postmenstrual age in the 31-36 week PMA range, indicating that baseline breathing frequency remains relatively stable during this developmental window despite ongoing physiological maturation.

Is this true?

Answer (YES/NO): NO